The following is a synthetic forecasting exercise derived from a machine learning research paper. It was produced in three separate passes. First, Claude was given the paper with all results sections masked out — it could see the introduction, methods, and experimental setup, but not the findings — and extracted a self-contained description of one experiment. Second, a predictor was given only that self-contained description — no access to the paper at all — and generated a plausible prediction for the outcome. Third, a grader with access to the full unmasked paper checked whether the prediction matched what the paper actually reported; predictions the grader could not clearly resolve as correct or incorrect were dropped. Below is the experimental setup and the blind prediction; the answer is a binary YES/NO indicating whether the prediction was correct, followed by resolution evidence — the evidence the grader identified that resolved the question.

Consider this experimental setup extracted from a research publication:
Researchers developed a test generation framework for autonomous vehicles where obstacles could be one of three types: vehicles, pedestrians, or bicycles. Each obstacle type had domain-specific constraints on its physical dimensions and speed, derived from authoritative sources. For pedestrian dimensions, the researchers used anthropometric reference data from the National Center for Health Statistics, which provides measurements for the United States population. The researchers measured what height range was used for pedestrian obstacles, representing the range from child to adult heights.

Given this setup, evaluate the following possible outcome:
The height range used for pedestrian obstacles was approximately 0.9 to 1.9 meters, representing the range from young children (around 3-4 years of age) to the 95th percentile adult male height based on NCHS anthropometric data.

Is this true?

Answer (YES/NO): NO